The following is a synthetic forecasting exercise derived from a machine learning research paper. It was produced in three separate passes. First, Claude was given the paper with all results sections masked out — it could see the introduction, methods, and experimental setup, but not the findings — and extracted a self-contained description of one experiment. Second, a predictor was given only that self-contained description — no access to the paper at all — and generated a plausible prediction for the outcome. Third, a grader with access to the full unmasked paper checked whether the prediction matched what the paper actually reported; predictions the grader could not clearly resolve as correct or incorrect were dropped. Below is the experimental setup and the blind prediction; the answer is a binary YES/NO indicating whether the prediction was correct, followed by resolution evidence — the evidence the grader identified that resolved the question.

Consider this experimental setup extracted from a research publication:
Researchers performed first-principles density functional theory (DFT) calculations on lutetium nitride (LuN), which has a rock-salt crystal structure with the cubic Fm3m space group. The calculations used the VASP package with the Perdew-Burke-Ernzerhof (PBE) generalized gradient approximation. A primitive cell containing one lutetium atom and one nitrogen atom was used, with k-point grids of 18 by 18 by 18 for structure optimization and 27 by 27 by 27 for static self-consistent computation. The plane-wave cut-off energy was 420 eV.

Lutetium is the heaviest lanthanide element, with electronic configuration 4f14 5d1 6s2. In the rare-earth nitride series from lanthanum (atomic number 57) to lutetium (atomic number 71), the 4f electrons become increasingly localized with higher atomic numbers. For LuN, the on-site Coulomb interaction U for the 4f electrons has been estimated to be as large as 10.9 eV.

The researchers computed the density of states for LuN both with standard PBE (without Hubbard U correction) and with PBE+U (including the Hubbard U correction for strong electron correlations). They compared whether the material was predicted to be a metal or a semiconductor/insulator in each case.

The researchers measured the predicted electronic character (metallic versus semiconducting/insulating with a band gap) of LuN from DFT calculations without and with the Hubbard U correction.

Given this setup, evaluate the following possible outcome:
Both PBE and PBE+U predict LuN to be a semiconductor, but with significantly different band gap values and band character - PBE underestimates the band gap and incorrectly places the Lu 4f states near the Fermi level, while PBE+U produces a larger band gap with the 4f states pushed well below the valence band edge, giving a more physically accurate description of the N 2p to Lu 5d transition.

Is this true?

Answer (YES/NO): NO